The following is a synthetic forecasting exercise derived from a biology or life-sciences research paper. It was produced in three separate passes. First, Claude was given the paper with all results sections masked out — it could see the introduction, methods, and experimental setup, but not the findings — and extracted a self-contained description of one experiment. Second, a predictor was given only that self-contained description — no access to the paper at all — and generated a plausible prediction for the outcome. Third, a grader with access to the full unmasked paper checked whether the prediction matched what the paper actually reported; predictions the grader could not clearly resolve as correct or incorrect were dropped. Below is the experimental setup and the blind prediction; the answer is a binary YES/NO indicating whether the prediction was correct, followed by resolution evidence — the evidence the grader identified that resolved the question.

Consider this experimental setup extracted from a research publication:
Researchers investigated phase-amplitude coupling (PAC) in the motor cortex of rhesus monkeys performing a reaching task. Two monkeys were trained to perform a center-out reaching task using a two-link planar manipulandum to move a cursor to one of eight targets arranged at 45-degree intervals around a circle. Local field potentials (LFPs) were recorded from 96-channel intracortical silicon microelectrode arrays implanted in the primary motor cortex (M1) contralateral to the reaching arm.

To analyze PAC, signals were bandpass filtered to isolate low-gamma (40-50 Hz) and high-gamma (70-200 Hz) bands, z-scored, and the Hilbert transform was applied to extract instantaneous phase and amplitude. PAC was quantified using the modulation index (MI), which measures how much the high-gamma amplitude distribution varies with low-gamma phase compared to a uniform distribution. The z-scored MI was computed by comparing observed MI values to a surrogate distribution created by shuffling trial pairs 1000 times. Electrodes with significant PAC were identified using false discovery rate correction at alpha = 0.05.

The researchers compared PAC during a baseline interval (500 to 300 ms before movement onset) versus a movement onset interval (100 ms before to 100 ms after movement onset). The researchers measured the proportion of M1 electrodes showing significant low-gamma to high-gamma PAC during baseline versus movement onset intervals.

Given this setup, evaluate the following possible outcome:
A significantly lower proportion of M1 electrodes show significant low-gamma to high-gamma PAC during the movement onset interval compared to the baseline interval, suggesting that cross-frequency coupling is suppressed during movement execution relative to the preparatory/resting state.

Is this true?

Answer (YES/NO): NO